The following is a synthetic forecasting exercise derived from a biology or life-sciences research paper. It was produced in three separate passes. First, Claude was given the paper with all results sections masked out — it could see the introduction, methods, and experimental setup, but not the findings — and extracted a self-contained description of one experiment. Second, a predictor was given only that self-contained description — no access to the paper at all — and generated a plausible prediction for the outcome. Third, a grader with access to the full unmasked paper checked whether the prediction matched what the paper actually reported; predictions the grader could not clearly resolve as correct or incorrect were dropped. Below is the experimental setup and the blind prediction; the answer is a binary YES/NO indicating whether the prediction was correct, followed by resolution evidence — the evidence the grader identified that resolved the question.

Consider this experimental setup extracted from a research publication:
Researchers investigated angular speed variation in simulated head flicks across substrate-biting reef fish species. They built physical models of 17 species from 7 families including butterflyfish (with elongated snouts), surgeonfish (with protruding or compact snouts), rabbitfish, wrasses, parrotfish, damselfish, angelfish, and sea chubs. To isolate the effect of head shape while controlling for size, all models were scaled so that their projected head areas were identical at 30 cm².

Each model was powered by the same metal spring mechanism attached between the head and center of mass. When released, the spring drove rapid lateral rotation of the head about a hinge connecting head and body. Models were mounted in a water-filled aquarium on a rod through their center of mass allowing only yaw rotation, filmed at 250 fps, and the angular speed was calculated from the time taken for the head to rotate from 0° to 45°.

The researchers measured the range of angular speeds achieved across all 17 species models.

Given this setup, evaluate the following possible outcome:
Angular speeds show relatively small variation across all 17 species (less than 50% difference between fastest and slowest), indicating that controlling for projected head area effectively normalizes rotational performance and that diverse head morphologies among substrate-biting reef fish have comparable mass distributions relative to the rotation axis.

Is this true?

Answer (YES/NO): NO